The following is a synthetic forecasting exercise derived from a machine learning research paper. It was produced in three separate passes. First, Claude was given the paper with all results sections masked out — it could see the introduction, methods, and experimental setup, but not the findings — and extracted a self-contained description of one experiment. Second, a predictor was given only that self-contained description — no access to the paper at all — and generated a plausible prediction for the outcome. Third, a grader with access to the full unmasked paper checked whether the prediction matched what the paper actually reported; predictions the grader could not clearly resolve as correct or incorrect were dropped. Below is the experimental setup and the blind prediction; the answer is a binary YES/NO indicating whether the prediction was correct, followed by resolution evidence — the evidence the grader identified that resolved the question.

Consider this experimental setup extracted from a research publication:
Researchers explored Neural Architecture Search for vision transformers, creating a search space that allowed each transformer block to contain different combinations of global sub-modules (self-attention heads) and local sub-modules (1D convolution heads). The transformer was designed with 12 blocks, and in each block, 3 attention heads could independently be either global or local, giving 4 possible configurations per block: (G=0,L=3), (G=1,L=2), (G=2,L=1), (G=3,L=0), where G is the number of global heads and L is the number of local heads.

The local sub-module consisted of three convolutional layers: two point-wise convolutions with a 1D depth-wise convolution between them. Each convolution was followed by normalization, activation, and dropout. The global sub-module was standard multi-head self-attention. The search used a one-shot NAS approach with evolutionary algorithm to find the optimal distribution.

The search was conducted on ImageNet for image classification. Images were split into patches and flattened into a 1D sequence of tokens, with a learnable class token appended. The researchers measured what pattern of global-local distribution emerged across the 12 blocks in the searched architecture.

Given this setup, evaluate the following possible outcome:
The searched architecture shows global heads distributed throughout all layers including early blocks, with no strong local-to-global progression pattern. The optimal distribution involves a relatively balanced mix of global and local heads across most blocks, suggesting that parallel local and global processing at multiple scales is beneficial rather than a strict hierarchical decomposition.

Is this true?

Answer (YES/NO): NO